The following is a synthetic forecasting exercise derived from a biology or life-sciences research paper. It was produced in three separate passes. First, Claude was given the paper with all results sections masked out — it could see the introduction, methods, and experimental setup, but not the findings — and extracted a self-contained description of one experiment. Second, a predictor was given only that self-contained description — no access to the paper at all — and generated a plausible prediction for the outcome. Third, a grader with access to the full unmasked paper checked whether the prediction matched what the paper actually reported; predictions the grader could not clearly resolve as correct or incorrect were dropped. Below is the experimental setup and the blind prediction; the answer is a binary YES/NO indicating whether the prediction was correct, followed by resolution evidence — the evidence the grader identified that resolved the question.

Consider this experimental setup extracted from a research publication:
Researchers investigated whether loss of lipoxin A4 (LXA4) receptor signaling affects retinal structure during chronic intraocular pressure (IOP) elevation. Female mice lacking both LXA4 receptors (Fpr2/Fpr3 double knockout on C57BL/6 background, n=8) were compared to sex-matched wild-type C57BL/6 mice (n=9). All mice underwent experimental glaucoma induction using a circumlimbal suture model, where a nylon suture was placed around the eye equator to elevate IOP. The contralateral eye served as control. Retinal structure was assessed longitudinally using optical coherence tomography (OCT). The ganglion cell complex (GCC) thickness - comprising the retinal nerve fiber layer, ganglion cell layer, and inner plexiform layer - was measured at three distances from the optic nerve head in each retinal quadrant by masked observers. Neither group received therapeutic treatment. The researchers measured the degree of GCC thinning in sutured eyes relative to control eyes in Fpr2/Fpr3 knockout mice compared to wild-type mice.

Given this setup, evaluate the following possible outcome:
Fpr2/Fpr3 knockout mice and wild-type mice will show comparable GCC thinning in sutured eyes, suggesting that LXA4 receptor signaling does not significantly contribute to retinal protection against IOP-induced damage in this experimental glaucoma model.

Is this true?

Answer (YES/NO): NO